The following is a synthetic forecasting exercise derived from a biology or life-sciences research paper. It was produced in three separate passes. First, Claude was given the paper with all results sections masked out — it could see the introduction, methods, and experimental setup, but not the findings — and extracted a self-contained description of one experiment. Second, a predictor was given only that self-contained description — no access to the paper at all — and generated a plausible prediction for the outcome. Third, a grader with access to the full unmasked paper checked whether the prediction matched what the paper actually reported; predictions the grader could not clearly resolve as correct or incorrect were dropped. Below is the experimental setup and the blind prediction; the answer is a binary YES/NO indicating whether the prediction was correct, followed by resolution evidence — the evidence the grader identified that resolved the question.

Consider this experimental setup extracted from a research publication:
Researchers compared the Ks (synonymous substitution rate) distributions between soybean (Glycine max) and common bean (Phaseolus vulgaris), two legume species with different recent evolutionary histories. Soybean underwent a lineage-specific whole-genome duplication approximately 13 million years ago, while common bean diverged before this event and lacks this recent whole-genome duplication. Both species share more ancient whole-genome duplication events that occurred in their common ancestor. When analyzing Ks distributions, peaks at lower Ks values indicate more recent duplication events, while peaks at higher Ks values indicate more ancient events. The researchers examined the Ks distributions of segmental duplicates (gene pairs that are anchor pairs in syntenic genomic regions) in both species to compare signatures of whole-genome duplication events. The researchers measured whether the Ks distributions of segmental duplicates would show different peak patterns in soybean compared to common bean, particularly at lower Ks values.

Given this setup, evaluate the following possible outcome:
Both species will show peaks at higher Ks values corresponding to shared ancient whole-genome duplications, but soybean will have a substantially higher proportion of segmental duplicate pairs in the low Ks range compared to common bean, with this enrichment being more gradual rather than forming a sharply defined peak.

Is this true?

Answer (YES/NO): NO